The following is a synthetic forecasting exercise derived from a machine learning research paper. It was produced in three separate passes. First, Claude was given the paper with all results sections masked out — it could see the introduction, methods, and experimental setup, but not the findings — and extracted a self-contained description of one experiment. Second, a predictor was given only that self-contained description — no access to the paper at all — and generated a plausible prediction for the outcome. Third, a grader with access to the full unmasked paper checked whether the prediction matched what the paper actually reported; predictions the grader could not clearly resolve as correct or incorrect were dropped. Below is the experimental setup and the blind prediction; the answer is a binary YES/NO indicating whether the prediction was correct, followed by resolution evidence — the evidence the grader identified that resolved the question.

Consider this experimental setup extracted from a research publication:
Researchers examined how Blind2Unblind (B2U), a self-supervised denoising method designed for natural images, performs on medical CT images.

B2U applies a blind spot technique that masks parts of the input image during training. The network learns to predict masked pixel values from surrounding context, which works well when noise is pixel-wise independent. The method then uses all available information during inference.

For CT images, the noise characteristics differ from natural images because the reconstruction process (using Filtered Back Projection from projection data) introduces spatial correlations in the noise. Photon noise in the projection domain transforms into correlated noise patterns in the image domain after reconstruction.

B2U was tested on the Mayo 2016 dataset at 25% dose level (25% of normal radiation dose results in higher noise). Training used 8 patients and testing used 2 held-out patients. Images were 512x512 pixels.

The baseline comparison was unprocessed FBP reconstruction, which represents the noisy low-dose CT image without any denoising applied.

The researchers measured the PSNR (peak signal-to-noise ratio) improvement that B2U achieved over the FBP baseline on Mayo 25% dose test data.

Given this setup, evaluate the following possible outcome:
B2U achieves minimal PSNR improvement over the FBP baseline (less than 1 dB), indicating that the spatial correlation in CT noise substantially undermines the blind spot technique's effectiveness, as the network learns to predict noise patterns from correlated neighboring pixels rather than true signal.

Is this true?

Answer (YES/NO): YES